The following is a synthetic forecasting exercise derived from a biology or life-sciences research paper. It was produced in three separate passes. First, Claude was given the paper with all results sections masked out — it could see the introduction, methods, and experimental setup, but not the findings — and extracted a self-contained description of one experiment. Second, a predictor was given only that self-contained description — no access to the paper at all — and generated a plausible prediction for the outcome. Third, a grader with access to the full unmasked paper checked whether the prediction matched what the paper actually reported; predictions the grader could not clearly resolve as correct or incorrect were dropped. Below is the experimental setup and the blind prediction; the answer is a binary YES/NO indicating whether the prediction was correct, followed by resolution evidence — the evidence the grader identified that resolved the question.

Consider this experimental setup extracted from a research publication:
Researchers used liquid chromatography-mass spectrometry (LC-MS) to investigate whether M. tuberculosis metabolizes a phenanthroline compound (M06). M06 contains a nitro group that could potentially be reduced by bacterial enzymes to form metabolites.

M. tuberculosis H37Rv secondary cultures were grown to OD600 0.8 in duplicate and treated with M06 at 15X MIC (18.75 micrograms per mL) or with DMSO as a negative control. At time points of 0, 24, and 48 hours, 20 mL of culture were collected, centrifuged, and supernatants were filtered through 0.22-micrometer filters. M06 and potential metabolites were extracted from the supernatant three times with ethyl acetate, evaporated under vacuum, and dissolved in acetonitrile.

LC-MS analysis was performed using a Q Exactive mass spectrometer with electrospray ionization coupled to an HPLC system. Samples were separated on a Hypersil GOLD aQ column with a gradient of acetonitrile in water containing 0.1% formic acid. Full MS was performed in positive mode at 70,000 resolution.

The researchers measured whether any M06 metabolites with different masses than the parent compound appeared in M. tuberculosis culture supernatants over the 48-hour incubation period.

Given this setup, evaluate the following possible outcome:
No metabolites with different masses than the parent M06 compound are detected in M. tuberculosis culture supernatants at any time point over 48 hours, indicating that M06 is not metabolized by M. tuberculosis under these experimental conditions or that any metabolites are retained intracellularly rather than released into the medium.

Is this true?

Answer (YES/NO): NO